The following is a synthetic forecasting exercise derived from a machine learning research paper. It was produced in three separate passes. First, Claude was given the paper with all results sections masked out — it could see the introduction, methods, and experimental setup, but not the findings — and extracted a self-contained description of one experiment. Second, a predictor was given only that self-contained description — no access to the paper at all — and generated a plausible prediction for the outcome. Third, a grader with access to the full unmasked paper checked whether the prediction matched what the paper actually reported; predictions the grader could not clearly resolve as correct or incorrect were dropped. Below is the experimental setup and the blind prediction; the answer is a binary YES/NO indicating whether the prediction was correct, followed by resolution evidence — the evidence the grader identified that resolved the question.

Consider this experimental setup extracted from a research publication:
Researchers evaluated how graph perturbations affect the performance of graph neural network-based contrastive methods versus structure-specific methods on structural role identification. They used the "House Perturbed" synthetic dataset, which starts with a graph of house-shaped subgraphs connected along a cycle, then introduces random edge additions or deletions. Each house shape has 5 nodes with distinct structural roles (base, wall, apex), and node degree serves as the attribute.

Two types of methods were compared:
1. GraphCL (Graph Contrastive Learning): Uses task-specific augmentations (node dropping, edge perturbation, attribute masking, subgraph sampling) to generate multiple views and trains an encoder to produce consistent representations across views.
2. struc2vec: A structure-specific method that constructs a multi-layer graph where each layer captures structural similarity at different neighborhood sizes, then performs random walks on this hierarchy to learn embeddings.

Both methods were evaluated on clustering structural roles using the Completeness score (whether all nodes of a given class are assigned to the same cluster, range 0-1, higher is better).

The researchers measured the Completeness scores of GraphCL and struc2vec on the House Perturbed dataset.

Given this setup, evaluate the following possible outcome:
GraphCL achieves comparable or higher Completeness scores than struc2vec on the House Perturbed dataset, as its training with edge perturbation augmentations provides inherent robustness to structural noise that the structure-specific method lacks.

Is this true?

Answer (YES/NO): YES